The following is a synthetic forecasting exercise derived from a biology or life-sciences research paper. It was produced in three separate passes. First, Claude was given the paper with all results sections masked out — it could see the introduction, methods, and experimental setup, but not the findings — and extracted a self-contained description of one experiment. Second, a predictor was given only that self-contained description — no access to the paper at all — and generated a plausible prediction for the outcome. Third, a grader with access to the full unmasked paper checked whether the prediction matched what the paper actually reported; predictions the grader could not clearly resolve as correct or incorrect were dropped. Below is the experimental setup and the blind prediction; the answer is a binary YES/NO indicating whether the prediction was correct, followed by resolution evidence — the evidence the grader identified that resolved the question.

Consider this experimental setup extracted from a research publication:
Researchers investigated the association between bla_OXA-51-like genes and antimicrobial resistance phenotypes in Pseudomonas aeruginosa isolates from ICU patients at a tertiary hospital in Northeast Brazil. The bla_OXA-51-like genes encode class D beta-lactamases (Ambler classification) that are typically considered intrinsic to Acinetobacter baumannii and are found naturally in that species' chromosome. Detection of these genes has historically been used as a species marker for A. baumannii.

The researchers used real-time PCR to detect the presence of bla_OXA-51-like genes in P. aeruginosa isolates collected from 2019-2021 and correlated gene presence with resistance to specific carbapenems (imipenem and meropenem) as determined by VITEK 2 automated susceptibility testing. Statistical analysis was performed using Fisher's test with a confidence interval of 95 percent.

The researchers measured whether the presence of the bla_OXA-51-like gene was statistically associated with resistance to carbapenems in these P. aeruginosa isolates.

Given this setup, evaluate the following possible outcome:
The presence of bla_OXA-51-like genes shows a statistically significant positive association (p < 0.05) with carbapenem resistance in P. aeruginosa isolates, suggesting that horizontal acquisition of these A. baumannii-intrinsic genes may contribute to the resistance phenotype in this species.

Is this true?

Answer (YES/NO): YES